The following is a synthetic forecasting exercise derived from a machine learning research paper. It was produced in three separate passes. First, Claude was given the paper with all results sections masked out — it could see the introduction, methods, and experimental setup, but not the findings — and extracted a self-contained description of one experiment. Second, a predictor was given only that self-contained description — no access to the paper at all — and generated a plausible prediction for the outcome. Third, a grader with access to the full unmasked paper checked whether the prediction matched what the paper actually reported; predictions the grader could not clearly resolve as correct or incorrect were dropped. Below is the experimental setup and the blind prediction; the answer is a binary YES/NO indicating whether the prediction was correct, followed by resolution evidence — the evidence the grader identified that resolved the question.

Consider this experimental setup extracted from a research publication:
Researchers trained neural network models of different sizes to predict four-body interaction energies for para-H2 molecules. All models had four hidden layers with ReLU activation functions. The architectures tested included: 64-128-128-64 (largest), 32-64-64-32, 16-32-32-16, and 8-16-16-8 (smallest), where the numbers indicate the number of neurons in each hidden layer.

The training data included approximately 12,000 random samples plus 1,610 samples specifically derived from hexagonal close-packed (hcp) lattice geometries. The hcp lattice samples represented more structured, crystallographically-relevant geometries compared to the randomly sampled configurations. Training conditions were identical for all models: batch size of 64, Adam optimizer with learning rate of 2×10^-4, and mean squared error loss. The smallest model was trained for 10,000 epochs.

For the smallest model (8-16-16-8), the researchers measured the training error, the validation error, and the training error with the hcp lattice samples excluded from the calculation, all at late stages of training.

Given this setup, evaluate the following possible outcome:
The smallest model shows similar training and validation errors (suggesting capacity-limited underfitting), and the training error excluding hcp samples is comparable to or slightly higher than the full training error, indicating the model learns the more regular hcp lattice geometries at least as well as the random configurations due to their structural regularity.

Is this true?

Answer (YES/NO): NO